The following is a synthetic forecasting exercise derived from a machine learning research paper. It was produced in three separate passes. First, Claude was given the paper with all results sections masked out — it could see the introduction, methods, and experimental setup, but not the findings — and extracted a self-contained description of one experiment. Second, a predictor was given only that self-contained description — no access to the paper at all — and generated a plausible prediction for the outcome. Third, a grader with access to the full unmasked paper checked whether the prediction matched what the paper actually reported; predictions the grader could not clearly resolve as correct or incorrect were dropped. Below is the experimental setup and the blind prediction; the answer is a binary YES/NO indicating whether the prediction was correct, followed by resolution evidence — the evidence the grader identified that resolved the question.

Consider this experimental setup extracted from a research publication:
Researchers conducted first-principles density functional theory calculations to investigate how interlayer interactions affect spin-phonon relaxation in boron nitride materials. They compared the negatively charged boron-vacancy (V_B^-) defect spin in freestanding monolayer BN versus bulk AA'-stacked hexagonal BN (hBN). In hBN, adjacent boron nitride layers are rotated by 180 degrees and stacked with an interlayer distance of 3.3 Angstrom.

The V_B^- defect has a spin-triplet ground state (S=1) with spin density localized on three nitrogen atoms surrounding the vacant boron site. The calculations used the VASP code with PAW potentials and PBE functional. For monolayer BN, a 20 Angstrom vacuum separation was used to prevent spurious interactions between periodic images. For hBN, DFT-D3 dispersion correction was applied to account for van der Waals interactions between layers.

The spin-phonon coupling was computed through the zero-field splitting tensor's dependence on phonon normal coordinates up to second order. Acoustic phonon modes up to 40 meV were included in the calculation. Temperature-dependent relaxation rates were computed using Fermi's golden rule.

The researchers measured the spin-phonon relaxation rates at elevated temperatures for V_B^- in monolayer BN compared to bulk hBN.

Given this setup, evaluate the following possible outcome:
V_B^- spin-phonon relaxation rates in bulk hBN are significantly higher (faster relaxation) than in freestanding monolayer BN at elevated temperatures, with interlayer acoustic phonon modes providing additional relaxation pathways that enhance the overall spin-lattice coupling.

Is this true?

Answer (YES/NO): NO